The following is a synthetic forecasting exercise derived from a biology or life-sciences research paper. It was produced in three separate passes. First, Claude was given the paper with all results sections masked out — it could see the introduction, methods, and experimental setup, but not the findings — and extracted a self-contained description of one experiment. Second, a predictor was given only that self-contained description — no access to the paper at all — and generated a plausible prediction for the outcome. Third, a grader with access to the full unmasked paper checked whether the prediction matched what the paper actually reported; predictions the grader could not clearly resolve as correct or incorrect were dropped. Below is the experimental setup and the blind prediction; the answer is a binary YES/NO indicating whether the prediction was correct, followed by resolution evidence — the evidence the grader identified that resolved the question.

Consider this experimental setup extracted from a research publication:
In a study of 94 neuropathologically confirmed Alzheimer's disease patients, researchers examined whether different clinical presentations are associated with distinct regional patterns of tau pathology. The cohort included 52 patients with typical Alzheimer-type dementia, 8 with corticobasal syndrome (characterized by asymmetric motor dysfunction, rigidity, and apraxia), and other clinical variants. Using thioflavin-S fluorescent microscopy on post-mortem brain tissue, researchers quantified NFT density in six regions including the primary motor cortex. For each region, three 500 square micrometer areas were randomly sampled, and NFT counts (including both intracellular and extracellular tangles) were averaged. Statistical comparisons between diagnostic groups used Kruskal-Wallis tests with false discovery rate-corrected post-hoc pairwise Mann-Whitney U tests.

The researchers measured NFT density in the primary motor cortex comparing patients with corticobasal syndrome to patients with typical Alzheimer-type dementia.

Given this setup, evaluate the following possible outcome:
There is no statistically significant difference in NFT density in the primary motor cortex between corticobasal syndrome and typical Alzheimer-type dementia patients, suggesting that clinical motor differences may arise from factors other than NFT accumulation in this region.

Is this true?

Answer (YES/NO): NO